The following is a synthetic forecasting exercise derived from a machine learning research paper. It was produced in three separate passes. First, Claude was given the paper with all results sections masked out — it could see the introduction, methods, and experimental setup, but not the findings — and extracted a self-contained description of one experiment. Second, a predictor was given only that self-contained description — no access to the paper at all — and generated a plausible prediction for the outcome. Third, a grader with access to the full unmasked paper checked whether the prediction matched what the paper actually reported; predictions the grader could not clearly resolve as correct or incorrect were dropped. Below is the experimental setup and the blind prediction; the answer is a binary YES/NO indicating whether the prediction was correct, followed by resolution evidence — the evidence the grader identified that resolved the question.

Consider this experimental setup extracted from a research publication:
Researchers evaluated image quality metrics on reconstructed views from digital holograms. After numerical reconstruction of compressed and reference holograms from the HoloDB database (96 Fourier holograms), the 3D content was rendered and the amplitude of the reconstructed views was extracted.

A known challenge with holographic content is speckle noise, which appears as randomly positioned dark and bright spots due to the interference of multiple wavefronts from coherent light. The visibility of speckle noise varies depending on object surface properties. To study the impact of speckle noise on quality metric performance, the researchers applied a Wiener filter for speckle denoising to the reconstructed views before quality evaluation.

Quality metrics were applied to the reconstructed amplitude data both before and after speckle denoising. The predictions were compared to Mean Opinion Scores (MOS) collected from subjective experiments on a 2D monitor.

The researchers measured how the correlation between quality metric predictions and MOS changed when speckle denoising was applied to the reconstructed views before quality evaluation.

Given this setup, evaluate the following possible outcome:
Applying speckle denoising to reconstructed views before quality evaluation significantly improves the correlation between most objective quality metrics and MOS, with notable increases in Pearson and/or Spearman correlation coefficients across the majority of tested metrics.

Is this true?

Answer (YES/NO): NO